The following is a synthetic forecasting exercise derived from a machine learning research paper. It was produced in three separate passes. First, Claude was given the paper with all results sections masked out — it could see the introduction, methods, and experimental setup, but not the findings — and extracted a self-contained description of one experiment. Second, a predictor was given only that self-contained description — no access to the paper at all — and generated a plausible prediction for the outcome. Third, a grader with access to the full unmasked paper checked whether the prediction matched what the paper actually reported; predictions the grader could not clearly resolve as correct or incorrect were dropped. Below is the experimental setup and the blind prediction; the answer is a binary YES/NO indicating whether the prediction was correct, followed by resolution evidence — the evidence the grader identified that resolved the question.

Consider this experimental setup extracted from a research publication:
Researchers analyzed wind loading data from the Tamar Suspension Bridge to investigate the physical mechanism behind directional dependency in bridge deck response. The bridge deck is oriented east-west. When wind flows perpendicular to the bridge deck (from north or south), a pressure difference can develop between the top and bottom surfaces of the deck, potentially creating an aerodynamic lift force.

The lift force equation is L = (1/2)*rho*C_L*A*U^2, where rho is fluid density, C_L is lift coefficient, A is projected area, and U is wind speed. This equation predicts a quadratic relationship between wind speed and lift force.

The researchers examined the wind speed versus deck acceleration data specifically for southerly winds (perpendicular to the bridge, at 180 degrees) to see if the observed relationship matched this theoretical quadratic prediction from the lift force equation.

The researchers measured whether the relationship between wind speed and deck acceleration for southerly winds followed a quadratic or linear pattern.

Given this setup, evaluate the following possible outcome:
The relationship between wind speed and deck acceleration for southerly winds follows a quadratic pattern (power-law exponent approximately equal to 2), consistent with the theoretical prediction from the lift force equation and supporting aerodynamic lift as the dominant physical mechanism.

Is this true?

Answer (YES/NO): YES